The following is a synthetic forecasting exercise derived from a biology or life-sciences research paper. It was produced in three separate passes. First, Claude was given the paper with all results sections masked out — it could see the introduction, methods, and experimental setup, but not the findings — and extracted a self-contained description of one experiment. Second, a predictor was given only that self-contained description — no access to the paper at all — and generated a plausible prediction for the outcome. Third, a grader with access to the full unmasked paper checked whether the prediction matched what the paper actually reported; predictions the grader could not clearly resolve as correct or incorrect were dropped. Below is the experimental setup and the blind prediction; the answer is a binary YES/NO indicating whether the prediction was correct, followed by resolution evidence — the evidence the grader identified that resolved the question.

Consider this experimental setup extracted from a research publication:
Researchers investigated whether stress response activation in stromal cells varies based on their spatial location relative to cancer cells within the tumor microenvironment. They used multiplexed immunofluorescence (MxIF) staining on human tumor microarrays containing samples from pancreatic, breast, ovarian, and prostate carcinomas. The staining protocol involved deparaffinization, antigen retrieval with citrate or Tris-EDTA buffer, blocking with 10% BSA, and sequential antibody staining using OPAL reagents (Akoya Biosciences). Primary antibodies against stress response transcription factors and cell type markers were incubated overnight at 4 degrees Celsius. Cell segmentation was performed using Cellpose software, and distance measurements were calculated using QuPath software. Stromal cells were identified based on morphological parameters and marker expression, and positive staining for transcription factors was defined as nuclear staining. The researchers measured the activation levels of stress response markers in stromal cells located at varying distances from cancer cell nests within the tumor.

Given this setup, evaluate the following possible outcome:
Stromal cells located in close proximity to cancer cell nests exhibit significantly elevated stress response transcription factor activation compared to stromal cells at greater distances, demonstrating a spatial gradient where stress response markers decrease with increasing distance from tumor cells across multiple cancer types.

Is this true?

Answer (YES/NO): YES